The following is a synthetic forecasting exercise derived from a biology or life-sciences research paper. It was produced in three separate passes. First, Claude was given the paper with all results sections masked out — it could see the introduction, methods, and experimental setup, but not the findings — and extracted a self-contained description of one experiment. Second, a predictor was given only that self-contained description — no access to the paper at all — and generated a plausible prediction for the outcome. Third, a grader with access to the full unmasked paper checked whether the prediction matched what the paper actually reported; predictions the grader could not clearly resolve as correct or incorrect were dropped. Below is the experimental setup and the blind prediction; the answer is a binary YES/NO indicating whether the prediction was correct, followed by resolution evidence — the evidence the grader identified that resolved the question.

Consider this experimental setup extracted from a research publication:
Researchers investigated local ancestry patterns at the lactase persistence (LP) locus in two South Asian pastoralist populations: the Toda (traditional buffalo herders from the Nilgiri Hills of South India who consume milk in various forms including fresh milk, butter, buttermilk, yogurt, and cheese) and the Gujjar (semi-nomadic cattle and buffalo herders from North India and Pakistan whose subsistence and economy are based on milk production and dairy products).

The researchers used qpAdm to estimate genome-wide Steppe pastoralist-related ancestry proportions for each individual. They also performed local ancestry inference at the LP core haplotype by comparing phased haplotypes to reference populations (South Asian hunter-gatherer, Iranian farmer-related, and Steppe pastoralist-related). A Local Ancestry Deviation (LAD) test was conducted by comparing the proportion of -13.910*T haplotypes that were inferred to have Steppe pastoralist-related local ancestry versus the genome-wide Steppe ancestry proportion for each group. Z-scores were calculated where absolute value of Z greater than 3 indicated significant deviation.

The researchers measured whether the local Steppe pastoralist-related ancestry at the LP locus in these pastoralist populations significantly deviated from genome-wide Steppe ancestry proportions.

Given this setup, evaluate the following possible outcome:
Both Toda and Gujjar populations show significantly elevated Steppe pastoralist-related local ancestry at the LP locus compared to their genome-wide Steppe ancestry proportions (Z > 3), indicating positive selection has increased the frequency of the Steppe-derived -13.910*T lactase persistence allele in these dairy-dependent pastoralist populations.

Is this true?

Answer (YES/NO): YES